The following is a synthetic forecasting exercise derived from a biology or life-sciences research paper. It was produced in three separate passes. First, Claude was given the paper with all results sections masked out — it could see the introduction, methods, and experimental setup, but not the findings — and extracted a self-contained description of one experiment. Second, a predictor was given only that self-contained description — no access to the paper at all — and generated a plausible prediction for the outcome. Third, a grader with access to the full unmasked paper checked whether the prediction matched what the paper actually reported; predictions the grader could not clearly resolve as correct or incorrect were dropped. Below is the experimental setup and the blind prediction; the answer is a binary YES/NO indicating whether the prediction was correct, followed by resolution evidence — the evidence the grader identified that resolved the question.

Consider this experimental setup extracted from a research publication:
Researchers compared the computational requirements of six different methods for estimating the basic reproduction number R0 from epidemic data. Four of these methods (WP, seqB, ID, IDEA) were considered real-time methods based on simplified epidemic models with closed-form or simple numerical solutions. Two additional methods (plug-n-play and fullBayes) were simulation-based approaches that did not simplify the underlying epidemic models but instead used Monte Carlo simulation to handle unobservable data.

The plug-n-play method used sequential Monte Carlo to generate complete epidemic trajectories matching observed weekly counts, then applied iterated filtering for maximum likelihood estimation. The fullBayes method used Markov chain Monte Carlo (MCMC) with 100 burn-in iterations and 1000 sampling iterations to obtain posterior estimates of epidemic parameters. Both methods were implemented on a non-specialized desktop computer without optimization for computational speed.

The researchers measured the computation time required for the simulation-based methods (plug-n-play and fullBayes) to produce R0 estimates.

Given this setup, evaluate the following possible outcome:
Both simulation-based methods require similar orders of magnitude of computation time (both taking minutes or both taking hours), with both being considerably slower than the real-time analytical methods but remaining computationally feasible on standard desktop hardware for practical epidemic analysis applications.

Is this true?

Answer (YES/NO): YES